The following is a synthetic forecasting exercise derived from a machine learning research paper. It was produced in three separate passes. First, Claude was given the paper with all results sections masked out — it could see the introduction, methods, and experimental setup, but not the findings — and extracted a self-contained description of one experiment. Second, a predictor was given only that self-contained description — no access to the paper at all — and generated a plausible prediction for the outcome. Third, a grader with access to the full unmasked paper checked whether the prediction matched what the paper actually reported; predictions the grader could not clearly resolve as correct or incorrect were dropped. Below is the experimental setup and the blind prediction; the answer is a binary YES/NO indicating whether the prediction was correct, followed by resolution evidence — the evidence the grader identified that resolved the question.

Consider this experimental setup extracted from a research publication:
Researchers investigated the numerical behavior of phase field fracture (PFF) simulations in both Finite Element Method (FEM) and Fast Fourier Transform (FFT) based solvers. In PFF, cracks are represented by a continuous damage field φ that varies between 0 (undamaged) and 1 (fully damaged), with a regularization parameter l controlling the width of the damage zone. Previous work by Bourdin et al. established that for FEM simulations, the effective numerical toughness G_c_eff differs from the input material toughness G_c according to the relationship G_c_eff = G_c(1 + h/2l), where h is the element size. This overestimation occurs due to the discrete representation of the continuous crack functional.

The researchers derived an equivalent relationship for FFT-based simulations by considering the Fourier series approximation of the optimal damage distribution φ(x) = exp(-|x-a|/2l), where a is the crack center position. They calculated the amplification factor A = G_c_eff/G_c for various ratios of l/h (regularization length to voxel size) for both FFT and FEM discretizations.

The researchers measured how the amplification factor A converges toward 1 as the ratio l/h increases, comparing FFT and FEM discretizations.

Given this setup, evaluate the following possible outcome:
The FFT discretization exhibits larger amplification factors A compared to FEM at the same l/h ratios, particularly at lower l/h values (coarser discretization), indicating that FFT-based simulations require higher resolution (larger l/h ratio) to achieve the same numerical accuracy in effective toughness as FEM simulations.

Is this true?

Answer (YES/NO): NO